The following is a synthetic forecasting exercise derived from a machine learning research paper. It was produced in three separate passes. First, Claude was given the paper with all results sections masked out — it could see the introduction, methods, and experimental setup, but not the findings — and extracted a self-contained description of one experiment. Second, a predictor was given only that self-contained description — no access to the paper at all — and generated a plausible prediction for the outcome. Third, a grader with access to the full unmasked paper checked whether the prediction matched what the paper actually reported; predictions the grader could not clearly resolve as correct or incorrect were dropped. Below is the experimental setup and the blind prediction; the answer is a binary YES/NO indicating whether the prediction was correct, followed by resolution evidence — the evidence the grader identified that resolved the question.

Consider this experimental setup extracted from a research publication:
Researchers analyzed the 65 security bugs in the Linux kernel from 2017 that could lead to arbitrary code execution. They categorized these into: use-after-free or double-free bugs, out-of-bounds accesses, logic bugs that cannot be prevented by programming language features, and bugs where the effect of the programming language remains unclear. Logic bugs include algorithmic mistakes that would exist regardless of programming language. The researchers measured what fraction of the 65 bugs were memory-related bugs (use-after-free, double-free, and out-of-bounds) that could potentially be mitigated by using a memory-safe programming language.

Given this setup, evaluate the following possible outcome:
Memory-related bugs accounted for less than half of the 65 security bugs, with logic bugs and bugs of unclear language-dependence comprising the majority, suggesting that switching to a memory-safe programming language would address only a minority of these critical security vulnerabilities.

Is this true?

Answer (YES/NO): NO